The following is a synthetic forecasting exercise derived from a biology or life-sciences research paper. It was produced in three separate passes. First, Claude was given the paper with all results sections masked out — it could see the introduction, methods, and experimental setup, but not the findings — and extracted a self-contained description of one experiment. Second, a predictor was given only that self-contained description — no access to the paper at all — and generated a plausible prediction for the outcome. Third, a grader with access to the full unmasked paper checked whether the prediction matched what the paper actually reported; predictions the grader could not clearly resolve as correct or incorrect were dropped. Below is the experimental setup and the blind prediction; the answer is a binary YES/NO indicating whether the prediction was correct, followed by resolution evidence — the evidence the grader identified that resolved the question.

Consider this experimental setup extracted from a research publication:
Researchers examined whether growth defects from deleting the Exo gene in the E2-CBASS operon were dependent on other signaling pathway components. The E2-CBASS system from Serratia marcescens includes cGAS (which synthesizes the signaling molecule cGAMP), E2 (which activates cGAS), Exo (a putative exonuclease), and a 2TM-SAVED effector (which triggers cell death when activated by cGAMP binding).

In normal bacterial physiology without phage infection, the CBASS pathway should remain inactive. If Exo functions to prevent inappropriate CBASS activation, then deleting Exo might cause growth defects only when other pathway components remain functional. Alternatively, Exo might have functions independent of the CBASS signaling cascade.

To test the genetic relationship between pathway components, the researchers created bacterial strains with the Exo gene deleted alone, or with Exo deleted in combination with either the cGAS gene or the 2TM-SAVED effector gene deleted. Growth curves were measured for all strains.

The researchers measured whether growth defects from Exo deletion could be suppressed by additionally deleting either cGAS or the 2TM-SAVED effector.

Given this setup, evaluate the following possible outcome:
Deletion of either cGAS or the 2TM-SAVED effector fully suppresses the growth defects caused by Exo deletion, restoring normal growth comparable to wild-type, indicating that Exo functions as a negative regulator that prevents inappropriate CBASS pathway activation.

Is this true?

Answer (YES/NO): YES